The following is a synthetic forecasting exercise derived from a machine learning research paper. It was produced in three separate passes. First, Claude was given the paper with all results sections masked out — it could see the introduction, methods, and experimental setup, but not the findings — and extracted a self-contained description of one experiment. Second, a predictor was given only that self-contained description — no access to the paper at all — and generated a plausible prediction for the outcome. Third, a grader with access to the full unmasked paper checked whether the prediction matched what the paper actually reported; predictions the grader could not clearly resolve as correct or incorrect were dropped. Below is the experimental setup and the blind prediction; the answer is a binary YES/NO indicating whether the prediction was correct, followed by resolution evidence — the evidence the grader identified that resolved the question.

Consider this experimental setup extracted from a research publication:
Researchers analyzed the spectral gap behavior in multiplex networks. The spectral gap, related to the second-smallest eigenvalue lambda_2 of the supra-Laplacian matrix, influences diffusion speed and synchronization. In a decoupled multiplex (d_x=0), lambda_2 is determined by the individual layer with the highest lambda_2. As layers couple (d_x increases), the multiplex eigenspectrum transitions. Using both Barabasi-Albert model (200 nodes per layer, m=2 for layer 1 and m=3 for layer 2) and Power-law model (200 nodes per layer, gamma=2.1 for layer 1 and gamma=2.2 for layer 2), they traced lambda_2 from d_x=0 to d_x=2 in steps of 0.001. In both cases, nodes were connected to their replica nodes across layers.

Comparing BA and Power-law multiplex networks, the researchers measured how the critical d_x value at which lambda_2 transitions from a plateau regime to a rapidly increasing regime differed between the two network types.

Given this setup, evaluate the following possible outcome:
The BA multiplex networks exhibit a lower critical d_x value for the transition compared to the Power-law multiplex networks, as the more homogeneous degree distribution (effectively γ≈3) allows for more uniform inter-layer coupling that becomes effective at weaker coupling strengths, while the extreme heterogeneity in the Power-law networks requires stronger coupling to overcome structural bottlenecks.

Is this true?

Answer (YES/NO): YES